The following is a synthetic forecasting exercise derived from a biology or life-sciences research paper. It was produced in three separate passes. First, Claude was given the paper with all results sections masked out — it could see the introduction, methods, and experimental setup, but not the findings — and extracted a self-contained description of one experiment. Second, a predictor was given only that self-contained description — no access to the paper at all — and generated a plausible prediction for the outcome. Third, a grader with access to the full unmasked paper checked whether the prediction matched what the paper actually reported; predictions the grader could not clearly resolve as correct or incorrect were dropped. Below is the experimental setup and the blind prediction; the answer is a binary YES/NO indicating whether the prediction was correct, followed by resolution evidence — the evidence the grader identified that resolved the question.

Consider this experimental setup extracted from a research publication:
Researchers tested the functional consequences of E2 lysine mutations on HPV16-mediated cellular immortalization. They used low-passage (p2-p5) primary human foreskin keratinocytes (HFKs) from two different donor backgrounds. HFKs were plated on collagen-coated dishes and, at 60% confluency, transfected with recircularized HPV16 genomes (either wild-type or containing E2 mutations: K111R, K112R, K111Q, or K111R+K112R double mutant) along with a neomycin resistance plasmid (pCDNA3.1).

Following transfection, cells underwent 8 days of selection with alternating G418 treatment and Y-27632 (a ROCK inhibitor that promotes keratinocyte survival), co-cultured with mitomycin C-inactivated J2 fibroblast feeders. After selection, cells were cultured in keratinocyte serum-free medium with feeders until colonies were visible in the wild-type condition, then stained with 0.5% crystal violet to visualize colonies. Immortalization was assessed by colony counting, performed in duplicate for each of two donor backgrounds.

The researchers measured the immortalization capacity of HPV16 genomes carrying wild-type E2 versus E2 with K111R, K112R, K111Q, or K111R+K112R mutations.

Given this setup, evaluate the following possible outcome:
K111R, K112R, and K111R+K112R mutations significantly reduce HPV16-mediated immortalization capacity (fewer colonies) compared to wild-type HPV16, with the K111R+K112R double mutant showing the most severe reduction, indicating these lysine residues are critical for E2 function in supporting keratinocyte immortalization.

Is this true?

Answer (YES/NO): NO